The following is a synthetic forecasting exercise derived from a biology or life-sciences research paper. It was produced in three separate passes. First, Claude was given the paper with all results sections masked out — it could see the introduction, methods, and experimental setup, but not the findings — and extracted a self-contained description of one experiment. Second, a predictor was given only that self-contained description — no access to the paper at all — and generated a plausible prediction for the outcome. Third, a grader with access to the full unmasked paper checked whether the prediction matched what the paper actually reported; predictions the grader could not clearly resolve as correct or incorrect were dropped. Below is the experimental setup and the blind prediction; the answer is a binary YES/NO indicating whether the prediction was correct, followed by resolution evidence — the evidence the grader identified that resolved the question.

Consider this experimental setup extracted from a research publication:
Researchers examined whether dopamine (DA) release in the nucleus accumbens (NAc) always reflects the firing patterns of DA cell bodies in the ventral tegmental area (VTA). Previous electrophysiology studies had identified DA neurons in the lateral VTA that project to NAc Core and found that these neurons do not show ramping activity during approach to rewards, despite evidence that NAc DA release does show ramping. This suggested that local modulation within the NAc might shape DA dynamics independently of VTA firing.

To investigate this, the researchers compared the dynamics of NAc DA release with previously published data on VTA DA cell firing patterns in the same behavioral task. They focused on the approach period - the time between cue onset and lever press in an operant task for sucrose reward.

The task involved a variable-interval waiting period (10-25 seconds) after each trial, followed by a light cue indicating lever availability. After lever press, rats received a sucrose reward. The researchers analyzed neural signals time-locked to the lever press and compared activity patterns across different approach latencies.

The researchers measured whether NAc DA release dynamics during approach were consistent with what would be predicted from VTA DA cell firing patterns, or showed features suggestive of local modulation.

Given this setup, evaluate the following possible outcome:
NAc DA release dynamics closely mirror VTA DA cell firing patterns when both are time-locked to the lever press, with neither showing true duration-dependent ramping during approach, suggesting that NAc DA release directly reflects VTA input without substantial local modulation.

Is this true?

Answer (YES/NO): NO